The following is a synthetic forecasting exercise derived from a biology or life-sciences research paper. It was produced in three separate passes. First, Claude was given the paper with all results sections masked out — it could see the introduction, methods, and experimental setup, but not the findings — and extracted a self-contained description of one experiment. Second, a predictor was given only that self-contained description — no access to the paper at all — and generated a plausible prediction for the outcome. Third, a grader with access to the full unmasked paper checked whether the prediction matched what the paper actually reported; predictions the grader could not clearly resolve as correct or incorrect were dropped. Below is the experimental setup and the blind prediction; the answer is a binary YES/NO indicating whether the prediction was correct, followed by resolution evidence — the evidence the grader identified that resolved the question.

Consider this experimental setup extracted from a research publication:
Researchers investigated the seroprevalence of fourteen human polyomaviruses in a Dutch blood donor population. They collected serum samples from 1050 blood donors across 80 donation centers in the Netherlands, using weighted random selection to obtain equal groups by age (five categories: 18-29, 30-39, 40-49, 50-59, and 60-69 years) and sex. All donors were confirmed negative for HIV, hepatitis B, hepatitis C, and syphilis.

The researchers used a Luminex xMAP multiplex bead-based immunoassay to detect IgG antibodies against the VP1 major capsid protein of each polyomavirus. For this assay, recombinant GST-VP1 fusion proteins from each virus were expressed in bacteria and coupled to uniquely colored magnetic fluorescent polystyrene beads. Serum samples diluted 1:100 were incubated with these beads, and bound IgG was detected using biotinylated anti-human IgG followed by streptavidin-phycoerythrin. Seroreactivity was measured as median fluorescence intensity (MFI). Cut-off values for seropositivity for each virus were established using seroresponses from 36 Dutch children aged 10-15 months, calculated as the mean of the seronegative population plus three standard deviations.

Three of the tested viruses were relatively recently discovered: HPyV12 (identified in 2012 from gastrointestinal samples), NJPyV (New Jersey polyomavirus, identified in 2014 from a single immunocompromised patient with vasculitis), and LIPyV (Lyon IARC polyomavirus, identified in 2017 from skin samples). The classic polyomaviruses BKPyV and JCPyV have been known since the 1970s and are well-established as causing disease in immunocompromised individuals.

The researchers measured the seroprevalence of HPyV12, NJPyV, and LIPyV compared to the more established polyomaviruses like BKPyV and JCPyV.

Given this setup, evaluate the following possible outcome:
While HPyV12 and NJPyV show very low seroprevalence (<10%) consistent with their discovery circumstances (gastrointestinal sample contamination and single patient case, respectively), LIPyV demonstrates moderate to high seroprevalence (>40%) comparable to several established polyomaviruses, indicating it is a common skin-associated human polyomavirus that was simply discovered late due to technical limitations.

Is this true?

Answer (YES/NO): NO